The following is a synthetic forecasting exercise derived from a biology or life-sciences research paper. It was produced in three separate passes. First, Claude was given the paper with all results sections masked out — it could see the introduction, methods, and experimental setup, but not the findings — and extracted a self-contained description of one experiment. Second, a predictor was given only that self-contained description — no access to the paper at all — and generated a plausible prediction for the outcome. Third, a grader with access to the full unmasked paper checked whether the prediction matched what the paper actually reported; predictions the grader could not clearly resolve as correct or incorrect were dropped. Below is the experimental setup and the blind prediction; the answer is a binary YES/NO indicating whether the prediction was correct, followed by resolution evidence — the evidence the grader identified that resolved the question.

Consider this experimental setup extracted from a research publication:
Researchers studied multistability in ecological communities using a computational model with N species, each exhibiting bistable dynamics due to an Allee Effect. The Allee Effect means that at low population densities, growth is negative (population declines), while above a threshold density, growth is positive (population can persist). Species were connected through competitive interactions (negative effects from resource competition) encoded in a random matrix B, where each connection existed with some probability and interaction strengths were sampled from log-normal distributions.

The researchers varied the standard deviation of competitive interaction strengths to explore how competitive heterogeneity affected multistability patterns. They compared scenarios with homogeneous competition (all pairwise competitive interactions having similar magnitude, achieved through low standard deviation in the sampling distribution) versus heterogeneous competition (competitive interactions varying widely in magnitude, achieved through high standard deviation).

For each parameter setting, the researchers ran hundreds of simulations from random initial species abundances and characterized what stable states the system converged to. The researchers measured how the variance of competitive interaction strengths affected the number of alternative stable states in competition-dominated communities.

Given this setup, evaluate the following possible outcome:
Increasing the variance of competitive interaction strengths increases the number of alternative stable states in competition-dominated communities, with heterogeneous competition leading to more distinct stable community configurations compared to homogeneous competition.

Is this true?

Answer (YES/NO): YES